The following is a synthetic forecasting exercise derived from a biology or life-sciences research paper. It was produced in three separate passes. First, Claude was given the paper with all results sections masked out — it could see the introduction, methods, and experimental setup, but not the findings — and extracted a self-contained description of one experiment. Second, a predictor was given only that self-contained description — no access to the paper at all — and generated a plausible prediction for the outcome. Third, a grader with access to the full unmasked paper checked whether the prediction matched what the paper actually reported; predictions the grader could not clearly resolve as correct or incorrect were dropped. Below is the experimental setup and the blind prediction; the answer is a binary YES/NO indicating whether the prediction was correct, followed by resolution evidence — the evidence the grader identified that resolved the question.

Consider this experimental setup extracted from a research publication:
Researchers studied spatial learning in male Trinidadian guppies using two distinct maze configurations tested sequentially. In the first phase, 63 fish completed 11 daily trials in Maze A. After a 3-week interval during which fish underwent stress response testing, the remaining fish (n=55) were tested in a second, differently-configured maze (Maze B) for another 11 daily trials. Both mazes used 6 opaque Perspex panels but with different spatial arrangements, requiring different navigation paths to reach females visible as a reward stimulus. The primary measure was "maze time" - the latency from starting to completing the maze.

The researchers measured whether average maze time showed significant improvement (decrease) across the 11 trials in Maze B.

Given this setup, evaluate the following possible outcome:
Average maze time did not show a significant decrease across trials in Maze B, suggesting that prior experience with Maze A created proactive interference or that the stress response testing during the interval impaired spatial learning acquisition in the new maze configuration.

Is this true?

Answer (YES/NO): YES